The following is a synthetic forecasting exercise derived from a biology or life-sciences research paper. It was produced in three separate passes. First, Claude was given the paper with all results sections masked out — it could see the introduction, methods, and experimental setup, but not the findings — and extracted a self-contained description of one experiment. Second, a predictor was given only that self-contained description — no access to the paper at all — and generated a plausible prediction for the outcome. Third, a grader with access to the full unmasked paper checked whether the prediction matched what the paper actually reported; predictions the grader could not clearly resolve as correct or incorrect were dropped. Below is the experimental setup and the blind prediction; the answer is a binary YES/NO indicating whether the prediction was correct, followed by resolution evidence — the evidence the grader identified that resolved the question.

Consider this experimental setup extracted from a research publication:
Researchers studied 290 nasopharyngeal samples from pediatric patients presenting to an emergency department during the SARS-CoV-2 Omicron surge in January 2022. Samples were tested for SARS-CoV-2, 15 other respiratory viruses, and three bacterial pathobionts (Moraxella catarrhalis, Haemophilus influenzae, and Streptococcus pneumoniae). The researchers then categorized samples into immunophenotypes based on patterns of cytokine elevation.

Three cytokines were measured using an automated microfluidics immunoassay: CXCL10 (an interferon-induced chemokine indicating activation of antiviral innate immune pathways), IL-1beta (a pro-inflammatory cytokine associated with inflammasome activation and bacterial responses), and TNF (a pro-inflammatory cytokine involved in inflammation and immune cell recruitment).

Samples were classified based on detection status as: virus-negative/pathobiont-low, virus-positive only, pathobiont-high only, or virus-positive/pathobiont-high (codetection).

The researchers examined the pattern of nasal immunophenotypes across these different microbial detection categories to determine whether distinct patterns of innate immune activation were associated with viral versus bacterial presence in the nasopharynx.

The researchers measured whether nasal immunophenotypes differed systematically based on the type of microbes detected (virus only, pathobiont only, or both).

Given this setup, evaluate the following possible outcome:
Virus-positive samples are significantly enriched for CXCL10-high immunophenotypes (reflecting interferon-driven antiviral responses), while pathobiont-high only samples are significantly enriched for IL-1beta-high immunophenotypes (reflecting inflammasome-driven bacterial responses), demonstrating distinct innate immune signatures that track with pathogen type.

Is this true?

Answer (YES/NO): YES